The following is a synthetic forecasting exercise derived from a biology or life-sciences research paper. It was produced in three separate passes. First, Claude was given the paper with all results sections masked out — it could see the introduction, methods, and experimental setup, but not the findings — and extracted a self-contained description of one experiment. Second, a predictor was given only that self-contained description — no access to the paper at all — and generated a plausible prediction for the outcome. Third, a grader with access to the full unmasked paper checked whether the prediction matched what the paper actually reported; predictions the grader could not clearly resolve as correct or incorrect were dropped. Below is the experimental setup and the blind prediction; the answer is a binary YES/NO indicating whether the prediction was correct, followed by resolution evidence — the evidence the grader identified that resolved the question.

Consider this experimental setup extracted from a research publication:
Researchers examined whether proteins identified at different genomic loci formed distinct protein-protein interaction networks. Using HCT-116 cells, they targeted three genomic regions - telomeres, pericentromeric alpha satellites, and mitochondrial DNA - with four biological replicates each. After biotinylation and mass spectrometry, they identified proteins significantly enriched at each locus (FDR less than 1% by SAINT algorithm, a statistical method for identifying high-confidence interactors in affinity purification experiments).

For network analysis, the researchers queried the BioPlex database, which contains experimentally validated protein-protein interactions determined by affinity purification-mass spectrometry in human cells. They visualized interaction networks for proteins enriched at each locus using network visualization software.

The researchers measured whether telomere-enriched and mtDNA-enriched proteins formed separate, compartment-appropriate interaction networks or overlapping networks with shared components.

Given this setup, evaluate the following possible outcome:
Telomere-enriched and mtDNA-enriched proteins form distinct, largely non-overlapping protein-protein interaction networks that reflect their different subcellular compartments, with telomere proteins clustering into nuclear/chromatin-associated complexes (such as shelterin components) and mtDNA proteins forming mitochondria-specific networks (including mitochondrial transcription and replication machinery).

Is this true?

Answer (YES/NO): YES